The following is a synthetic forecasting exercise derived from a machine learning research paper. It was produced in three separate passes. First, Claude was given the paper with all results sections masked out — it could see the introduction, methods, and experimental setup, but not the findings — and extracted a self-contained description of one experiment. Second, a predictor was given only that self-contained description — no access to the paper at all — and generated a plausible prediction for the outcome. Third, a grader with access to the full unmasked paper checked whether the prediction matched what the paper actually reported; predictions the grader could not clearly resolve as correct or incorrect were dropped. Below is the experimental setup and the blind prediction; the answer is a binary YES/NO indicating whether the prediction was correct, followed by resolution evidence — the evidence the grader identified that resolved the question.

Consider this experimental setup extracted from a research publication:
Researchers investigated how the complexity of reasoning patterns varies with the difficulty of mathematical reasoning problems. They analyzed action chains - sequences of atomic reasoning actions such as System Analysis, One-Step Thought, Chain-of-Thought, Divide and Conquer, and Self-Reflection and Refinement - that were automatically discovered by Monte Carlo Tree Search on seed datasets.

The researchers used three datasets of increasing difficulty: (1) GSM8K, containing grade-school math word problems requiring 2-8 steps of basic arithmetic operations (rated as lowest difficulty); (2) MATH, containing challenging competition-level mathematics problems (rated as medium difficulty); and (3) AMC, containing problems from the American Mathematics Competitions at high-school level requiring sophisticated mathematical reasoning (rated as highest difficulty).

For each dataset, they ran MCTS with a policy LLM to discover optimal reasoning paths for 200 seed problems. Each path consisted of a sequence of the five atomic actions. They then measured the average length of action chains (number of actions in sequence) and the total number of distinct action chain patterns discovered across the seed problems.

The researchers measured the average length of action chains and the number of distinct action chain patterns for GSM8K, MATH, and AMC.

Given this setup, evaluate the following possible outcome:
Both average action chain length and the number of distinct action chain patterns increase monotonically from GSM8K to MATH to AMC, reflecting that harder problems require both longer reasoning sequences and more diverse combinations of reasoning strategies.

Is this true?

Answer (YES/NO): YES